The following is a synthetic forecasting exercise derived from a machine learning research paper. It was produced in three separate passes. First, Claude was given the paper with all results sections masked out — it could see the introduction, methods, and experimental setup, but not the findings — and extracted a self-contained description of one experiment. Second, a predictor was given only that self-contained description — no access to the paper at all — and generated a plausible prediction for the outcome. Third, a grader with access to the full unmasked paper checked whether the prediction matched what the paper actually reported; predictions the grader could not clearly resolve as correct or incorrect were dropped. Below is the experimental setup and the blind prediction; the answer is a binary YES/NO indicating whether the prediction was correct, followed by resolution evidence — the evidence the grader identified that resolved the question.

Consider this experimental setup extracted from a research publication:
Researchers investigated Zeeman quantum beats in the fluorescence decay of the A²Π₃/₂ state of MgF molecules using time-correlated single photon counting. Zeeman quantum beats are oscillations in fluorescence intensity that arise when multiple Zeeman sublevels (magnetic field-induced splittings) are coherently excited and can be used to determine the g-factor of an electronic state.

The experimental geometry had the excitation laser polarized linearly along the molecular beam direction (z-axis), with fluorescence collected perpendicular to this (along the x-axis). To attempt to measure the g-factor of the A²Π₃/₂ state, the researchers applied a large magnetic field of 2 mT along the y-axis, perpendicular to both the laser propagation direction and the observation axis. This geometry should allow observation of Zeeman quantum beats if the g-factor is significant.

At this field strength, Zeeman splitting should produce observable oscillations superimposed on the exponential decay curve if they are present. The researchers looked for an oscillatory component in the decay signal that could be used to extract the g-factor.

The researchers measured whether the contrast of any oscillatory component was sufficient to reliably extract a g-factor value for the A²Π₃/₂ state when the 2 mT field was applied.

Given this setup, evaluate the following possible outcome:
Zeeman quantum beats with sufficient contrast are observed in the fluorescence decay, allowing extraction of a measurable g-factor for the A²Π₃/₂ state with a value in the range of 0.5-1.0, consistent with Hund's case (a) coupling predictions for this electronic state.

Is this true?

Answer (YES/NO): NO